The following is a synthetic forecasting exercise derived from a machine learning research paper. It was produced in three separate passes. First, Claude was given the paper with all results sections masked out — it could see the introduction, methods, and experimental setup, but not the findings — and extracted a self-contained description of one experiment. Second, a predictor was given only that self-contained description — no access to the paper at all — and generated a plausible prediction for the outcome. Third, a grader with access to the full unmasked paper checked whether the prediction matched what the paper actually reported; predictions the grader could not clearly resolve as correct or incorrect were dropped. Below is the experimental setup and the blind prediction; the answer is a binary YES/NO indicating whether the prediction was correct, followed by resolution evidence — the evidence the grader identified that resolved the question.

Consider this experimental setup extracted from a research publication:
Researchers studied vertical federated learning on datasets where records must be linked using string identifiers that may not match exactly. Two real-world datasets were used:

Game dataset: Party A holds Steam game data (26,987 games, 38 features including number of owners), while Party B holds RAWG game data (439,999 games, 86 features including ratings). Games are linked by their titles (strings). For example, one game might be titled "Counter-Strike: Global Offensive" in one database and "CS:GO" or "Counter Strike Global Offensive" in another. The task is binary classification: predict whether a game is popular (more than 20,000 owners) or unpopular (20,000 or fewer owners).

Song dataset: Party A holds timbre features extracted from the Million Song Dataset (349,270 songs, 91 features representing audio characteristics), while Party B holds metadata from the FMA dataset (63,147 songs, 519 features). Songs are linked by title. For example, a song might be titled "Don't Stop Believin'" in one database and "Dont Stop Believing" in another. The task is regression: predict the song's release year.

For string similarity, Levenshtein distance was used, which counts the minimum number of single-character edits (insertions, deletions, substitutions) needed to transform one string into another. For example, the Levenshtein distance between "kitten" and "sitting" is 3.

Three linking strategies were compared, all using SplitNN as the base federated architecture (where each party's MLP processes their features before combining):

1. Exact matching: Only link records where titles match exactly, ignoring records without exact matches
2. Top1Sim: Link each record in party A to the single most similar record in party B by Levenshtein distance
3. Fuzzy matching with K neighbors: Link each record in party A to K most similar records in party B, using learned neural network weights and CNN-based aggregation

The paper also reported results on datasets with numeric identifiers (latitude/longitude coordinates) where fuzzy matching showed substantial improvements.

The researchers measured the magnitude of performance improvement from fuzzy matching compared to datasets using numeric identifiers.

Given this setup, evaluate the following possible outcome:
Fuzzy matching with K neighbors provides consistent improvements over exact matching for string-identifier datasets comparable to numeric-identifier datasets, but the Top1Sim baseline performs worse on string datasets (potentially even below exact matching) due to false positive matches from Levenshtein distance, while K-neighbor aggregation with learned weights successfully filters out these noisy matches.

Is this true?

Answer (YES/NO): NO